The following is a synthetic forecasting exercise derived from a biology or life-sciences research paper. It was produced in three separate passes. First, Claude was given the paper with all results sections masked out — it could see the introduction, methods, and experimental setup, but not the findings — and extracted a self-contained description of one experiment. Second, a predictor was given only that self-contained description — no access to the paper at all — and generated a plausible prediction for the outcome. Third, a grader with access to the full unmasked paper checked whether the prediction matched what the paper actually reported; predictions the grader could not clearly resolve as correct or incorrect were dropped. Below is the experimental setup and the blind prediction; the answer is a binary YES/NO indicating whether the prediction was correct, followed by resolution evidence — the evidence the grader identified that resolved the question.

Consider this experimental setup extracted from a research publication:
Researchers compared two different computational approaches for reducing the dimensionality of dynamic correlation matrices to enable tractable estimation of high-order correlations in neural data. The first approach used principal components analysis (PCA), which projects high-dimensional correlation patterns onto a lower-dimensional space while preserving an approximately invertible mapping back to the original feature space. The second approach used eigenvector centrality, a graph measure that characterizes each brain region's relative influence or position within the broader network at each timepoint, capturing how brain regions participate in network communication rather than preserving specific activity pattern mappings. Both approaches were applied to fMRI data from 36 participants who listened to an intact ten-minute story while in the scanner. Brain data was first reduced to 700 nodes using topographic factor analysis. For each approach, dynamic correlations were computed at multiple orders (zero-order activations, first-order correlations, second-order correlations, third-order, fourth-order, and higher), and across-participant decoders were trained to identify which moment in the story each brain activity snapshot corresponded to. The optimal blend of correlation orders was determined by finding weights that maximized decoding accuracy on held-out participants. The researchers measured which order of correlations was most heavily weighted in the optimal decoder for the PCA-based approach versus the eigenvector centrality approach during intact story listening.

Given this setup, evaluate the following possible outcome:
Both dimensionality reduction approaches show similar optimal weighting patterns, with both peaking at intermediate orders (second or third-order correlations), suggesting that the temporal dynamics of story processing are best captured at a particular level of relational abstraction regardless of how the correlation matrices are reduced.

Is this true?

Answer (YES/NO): NO